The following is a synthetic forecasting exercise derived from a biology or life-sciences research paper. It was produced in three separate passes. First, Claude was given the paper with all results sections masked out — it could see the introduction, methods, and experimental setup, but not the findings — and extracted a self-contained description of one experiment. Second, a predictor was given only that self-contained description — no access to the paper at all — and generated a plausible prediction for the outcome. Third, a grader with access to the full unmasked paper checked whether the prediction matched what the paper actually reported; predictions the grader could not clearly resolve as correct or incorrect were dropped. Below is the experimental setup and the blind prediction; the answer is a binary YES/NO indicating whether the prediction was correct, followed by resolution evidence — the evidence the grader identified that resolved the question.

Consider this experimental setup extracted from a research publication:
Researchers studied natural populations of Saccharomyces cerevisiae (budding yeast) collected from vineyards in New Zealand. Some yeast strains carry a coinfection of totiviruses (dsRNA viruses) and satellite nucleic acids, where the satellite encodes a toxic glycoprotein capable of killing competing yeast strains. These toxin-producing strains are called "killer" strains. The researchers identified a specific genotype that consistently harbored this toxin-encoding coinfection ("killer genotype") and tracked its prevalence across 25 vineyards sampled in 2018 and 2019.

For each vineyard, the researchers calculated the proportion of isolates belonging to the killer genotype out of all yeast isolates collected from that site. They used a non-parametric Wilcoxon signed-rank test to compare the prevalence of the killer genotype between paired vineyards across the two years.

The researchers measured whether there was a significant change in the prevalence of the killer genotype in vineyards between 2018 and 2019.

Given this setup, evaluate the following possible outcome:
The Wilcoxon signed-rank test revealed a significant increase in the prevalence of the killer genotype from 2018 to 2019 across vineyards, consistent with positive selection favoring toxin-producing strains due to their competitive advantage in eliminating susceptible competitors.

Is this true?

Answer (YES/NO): NO